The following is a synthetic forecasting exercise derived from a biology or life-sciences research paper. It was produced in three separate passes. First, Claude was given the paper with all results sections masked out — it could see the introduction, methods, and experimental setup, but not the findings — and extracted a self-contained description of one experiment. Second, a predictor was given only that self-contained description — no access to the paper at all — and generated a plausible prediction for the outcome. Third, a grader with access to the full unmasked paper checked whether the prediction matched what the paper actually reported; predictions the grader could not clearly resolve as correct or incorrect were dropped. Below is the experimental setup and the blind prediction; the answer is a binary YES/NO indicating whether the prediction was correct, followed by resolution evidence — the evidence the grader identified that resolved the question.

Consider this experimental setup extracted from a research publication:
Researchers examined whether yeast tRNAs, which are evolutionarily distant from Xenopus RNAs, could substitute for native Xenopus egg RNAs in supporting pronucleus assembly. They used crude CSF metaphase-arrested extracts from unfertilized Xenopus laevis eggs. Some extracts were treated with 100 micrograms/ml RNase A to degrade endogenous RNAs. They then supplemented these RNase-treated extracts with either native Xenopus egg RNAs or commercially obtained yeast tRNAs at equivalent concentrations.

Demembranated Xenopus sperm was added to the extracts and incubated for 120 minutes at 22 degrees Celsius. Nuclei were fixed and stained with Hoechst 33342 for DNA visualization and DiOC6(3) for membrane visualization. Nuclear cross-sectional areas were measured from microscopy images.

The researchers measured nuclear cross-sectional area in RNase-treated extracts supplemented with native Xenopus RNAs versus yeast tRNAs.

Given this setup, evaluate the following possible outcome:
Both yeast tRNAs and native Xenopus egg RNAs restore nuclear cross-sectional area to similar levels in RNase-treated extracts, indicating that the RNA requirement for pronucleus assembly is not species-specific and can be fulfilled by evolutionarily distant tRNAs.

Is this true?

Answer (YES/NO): NO